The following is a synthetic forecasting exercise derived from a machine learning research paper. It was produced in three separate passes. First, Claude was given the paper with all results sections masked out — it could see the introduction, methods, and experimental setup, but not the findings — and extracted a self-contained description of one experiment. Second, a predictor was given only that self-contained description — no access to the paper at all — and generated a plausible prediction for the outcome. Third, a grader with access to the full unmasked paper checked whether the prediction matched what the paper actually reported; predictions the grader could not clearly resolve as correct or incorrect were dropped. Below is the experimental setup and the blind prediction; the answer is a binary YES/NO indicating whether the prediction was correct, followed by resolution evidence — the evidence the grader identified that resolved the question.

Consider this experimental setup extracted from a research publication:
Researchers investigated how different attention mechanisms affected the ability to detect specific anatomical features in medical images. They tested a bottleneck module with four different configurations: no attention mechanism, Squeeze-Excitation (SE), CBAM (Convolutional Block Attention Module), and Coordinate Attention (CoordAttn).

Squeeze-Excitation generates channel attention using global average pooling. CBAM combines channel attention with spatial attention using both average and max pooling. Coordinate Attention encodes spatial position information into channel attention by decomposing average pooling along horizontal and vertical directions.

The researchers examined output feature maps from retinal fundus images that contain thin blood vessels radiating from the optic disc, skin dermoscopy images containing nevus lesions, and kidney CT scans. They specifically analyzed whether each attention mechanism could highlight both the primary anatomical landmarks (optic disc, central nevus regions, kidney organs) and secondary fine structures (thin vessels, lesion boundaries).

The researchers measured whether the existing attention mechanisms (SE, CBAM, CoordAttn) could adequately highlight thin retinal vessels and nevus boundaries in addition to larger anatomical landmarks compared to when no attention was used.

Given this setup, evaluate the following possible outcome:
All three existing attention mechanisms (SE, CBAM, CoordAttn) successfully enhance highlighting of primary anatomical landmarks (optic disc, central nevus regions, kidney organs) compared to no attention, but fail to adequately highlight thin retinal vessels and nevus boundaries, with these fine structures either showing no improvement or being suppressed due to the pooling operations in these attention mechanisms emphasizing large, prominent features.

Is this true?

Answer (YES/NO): NO